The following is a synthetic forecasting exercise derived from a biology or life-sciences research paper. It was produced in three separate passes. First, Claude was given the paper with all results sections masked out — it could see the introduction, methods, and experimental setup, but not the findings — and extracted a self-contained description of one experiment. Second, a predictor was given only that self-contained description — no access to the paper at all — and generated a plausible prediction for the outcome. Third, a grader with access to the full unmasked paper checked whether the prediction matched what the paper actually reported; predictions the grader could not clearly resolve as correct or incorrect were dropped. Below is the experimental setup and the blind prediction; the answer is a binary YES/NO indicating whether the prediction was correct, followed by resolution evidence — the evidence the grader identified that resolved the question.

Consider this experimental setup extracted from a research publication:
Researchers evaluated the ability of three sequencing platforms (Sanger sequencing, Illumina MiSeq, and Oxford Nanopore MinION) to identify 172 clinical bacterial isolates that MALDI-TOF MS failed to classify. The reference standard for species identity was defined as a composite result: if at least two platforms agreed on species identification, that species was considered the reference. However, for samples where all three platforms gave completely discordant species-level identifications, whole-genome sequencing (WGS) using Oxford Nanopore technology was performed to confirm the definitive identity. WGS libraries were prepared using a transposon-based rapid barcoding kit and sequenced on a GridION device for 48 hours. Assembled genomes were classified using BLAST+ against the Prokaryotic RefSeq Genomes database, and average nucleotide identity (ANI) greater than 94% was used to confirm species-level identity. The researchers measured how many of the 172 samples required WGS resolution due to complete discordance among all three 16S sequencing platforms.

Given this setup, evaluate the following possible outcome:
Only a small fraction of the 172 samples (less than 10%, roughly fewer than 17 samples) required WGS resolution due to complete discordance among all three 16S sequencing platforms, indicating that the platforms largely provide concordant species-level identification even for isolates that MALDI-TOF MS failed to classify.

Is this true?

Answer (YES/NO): YES